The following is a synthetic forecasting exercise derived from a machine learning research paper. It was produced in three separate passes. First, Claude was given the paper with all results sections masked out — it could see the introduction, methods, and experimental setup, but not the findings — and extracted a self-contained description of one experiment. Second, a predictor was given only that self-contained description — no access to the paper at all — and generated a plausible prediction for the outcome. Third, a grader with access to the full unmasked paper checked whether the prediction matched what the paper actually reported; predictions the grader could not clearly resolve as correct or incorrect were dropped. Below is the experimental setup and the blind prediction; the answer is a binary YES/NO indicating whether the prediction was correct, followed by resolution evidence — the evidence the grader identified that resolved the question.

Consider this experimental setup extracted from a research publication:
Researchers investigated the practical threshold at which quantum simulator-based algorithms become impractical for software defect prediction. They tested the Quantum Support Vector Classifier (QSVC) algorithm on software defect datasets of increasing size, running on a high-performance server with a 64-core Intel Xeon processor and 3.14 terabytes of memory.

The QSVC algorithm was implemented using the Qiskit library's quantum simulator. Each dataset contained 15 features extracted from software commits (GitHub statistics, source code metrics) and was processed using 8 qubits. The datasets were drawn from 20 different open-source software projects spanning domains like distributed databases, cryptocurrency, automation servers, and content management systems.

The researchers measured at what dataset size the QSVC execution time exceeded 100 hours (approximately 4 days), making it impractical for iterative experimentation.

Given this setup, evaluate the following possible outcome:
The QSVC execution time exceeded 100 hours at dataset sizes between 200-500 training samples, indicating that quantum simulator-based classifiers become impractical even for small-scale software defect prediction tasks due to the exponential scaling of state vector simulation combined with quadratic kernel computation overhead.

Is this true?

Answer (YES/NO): NO